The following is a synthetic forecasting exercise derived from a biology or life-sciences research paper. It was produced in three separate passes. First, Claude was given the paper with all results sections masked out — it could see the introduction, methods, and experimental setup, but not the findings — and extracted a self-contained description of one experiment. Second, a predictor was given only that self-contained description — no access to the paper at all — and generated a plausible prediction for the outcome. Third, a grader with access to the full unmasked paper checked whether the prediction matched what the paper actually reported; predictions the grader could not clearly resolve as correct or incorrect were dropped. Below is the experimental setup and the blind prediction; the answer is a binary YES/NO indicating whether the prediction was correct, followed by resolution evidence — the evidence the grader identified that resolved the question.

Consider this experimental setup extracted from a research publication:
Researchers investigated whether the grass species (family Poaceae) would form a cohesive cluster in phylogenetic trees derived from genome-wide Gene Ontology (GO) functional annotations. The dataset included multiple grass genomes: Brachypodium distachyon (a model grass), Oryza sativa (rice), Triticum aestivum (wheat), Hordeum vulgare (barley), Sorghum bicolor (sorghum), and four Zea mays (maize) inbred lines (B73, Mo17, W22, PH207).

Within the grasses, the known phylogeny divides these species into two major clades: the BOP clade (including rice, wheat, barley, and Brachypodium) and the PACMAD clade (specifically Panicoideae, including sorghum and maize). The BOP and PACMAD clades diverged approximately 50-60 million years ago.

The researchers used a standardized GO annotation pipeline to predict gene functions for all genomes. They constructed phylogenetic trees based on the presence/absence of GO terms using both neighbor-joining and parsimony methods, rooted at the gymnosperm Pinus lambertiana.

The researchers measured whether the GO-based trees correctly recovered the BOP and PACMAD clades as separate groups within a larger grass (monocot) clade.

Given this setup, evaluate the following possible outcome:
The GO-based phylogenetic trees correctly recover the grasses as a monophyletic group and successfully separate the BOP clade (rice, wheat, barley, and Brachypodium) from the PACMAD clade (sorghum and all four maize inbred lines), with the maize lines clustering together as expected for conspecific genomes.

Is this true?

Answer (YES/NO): NO